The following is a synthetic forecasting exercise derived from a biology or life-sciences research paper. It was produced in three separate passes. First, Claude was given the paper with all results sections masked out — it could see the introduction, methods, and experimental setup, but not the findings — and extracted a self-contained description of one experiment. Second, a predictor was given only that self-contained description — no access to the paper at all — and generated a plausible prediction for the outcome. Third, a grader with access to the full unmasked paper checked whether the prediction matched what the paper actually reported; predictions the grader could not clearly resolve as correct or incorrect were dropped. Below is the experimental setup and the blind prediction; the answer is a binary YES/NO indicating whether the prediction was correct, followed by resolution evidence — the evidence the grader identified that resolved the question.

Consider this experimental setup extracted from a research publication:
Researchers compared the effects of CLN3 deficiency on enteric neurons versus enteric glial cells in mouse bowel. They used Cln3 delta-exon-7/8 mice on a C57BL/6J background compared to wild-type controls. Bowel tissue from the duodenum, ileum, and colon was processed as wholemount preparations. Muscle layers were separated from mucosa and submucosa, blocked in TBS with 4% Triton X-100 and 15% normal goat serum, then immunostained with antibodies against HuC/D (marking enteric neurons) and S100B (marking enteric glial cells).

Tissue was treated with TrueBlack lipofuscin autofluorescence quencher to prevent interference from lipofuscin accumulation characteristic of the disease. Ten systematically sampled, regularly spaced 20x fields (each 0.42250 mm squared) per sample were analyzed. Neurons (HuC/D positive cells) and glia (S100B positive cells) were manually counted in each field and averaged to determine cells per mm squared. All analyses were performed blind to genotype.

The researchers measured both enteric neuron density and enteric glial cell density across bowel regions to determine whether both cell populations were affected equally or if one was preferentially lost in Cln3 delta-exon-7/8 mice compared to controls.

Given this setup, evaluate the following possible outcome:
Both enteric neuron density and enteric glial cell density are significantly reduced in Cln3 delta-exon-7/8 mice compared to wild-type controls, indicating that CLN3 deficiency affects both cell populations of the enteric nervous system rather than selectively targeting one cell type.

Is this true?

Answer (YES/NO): YES